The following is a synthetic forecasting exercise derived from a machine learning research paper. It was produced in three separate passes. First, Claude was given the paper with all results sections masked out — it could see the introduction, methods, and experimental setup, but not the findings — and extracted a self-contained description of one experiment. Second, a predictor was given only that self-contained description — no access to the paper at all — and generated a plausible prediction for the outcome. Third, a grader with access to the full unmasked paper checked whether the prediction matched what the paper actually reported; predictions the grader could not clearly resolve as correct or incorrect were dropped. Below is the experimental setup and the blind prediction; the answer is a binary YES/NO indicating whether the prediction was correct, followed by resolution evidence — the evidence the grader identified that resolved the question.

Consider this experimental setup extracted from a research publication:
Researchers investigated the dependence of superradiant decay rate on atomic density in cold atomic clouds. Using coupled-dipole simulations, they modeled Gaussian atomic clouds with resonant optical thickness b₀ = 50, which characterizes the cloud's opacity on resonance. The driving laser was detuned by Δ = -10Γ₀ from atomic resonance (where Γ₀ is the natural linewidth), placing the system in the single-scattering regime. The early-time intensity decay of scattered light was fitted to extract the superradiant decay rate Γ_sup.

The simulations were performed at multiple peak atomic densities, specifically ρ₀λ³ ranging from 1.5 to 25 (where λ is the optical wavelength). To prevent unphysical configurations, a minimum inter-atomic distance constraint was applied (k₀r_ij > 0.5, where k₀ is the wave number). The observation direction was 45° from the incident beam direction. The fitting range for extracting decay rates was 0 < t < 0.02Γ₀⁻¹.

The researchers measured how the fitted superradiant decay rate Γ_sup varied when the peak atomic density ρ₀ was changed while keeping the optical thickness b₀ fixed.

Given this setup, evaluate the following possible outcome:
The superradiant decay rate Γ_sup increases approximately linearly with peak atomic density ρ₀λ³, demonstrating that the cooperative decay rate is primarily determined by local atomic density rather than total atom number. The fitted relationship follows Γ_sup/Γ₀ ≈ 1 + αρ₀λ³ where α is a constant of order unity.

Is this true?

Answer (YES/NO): NO